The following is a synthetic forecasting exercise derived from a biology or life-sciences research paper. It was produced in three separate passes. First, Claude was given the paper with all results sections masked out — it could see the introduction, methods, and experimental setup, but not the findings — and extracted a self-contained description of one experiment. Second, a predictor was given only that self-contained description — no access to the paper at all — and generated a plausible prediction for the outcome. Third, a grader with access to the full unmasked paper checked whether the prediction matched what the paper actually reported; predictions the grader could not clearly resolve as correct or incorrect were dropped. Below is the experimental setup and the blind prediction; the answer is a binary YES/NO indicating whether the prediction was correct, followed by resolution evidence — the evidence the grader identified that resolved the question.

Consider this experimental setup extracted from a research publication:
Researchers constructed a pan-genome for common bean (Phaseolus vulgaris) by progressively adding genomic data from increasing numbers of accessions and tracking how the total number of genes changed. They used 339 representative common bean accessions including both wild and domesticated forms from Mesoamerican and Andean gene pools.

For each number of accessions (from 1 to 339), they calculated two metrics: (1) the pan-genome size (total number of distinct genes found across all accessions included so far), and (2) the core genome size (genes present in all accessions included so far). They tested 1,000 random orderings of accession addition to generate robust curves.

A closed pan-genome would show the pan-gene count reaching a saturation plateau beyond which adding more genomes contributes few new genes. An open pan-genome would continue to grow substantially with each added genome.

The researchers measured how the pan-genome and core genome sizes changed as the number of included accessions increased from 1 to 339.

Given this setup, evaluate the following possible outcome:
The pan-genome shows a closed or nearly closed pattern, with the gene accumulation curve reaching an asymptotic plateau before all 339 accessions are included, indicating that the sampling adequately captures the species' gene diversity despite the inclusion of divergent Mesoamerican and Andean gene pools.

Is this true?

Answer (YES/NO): YES